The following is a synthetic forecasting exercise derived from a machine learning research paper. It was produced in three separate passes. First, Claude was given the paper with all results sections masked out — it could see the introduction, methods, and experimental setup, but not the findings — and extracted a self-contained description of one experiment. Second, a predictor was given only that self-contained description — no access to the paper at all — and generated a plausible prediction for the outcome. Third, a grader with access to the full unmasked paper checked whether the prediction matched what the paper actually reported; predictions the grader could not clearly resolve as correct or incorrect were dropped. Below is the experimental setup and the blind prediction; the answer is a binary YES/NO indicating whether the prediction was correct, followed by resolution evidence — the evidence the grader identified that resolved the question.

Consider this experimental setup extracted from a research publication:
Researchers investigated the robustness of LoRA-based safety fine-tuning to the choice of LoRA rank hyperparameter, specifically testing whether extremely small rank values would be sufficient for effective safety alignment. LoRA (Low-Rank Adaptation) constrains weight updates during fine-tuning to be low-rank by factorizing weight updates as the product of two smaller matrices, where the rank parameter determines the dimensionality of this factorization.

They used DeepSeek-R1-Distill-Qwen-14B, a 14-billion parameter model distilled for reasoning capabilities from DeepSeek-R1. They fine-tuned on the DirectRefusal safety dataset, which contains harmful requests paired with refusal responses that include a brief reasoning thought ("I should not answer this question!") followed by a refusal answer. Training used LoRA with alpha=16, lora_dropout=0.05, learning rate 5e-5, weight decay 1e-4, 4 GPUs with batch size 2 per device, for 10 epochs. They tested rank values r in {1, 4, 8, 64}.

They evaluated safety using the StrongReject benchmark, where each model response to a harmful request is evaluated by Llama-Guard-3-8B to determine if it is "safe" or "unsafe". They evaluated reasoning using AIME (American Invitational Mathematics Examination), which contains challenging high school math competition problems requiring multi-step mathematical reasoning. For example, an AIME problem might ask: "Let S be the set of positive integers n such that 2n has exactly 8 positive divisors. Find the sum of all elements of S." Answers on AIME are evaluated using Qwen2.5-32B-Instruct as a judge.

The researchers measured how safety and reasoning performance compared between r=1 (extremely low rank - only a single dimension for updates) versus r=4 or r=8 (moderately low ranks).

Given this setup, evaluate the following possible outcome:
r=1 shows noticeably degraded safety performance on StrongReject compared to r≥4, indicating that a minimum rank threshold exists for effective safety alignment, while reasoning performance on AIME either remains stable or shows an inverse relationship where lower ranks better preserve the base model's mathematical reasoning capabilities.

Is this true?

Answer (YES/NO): NO